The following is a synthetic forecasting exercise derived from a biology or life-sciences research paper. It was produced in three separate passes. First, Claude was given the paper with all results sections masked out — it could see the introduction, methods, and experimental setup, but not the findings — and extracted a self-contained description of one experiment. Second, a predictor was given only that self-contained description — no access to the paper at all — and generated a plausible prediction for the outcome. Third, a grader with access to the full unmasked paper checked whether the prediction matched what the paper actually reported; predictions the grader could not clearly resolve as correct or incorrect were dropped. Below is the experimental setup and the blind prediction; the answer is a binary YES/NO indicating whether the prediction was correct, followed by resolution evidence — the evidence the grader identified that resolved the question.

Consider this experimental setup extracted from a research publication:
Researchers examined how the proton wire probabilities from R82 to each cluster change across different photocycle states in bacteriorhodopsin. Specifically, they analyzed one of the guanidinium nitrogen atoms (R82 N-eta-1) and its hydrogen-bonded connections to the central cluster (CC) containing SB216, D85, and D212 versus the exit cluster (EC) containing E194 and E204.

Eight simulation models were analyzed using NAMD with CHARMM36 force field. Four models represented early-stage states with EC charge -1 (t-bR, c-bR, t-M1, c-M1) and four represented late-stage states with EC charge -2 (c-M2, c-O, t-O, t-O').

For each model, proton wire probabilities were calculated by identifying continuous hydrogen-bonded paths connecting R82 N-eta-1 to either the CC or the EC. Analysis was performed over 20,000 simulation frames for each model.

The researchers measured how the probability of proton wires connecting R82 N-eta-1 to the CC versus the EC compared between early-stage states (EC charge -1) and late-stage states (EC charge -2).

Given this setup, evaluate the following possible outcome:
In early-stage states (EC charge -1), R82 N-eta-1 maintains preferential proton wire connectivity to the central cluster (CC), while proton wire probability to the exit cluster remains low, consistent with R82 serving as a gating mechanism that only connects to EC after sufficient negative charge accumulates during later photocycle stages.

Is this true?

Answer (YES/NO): YES